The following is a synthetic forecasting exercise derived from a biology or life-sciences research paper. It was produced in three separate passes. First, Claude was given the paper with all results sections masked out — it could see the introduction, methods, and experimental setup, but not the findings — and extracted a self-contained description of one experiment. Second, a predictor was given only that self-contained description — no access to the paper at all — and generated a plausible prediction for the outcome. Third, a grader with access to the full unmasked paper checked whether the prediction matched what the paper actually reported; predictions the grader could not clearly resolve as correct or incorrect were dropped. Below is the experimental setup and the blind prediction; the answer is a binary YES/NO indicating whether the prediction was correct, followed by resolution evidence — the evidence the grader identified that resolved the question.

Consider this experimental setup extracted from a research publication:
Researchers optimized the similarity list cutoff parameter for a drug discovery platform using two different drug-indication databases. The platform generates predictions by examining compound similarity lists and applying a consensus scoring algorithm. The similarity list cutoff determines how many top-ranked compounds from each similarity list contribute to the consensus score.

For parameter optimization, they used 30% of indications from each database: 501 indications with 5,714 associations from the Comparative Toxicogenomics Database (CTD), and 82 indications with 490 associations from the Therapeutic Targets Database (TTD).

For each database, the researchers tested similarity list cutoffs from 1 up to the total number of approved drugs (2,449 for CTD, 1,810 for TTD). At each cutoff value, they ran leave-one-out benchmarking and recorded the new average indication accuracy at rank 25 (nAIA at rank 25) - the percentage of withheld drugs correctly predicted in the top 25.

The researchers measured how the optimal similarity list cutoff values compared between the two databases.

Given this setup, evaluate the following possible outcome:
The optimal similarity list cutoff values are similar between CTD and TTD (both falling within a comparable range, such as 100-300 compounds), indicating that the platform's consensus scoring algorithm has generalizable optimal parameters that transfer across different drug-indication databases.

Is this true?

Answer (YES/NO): NO